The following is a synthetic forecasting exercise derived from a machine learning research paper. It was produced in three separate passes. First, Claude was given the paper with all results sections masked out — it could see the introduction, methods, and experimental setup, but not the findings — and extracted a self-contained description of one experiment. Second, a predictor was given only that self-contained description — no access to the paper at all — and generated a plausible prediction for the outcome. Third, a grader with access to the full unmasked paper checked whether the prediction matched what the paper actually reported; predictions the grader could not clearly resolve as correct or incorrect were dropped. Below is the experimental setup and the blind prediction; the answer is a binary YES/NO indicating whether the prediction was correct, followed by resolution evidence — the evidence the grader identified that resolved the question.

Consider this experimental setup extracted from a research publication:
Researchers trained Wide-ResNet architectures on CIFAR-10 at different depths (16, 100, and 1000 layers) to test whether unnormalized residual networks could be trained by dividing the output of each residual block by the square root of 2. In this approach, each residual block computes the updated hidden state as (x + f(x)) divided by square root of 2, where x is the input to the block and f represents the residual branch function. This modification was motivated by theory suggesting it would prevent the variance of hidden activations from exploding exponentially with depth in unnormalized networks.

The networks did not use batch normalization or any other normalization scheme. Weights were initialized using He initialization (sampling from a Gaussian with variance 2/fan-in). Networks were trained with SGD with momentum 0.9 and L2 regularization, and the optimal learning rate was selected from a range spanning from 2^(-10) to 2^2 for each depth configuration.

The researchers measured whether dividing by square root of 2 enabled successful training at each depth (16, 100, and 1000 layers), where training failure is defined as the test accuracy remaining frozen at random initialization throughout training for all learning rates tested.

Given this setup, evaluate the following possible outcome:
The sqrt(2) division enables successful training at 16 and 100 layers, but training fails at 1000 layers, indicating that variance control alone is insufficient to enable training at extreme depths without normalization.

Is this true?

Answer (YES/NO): YES